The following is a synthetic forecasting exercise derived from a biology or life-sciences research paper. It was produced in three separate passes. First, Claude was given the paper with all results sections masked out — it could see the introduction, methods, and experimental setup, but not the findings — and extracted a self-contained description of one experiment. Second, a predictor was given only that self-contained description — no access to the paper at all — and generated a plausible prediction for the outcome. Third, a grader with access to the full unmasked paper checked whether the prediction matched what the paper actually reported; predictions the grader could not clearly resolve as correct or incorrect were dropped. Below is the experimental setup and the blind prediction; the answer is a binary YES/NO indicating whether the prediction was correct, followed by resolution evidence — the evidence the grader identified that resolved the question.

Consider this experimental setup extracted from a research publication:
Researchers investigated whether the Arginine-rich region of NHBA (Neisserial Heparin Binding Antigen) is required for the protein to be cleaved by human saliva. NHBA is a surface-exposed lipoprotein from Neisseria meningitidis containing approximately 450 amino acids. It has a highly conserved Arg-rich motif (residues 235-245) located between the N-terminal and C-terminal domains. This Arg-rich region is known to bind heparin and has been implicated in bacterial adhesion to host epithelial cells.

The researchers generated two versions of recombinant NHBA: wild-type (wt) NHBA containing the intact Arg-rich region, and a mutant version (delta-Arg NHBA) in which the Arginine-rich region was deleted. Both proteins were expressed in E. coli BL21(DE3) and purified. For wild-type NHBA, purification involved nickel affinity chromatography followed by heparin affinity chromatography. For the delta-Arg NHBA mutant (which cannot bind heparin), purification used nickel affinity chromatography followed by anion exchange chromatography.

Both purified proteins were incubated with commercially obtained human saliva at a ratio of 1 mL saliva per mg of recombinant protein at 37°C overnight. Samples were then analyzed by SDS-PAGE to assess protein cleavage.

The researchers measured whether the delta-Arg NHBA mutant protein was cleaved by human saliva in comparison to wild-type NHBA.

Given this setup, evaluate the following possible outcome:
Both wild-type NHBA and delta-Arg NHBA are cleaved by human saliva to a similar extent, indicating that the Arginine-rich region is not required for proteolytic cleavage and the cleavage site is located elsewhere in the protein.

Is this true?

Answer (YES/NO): NO